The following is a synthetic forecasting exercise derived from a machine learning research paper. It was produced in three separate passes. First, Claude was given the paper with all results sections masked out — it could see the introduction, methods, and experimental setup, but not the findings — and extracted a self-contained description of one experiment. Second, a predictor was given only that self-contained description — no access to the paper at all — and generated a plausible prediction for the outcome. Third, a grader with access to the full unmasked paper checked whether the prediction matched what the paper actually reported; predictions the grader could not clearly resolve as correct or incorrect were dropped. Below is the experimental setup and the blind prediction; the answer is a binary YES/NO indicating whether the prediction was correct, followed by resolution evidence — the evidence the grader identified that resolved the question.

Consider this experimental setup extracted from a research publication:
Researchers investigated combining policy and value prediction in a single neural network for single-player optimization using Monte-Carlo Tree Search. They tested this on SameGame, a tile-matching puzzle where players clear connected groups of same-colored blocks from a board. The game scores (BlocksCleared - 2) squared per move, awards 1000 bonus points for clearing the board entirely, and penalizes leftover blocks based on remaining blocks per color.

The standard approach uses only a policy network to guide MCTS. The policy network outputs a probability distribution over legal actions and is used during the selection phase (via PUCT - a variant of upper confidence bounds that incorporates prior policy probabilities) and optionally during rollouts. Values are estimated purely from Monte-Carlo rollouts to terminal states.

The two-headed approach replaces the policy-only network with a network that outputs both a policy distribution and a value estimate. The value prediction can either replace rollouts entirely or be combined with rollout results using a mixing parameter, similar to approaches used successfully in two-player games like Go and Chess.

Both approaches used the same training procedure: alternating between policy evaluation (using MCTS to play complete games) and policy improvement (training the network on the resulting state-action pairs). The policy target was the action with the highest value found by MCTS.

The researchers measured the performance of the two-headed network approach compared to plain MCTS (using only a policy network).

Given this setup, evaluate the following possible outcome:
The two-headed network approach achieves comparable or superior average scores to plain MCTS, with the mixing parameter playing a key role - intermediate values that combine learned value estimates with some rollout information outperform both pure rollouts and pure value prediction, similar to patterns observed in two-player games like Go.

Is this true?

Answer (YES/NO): NO